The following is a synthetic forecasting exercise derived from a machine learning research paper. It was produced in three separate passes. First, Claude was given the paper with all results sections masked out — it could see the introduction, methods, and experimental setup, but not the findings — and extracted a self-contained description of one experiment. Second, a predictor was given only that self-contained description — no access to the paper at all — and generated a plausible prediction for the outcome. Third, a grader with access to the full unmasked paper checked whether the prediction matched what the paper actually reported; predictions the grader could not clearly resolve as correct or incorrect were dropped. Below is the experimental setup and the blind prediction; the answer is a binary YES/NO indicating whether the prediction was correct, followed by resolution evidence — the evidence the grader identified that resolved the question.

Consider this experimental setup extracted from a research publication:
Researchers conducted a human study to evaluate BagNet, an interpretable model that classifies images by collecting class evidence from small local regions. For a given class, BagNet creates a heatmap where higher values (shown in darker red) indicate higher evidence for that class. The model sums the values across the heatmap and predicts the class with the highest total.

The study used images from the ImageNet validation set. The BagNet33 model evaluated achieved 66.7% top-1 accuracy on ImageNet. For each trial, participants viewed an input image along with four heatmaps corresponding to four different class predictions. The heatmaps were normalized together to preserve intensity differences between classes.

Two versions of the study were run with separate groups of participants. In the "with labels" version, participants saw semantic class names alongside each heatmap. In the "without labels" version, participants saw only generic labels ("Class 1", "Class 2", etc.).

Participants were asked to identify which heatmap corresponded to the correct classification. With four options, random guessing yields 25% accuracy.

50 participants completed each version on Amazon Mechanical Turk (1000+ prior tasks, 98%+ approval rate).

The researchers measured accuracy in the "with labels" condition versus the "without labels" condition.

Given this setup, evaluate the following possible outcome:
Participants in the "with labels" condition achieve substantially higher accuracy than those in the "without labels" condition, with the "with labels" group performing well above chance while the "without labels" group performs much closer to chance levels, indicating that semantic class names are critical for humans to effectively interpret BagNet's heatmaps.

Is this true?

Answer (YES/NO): NO